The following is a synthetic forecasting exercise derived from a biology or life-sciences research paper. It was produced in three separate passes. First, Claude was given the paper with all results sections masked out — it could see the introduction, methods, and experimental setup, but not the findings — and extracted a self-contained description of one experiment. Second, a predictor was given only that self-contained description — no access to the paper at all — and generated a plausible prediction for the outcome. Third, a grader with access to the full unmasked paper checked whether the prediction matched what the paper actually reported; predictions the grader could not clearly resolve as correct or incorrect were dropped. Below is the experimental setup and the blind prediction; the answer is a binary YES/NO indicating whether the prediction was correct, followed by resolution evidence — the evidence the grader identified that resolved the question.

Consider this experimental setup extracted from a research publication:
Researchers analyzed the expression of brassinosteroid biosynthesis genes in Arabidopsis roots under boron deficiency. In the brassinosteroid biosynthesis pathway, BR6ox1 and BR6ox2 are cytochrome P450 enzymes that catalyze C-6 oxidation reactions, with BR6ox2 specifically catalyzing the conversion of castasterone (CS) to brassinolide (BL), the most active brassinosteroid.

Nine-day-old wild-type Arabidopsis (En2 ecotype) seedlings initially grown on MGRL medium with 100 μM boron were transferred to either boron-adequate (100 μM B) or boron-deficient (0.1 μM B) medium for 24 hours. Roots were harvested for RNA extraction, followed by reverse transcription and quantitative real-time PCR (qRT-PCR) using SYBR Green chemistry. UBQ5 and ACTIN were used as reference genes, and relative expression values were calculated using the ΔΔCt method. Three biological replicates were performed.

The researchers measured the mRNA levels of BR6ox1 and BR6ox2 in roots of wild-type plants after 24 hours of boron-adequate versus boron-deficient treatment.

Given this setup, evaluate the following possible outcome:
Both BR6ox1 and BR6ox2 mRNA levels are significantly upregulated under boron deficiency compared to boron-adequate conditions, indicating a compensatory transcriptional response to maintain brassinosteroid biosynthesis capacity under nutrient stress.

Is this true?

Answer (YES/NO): NO